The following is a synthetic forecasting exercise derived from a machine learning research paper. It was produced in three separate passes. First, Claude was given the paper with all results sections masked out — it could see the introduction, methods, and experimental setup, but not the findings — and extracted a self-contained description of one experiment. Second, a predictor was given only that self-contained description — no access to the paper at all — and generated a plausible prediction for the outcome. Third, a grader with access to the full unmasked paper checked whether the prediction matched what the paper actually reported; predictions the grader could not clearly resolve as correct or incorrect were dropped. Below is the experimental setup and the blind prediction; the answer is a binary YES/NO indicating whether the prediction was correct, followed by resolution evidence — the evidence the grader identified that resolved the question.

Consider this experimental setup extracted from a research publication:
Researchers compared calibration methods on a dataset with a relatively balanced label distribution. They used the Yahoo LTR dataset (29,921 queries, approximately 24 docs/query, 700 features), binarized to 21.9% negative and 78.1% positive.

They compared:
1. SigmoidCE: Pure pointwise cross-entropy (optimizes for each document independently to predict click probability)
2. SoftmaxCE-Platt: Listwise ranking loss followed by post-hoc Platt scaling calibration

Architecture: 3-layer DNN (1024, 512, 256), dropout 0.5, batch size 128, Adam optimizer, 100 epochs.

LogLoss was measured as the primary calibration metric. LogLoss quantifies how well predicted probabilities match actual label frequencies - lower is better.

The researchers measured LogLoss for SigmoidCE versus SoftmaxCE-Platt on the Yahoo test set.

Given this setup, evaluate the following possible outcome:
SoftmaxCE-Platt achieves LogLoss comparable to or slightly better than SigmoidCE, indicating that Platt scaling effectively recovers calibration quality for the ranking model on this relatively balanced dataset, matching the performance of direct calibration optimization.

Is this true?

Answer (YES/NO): NO